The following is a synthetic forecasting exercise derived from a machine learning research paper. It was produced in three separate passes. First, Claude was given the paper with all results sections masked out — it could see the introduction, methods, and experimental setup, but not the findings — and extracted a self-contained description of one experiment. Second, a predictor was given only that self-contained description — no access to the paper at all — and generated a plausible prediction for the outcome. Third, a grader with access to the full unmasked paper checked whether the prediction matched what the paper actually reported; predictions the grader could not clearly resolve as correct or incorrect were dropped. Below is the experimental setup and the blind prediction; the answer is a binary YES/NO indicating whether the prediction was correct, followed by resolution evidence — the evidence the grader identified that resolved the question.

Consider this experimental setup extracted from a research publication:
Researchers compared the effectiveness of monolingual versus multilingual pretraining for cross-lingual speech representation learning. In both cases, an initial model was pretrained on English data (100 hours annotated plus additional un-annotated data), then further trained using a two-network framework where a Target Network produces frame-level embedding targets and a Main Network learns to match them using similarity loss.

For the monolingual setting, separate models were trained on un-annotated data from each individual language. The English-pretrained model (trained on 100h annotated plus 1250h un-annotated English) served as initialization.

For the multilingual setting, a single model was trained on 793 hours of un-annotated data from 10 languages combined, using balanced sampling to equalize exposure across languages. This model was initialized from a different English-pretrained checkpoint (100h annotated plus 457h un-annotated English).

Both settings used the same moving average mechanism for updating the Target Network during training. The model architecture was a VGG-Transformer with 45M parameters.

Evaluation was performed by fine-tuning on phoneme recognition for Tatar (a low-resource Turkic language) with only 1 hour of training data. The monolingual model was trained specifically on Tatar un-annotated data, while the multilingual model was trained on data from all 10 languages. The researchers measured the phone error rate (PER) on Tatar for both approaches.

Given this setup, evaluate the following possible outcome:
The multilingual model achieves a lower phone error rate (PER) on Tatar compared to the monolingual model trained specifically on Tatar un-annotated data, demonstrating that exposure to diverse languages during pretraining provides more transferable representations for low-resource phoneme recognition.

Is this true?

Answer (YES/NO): YES